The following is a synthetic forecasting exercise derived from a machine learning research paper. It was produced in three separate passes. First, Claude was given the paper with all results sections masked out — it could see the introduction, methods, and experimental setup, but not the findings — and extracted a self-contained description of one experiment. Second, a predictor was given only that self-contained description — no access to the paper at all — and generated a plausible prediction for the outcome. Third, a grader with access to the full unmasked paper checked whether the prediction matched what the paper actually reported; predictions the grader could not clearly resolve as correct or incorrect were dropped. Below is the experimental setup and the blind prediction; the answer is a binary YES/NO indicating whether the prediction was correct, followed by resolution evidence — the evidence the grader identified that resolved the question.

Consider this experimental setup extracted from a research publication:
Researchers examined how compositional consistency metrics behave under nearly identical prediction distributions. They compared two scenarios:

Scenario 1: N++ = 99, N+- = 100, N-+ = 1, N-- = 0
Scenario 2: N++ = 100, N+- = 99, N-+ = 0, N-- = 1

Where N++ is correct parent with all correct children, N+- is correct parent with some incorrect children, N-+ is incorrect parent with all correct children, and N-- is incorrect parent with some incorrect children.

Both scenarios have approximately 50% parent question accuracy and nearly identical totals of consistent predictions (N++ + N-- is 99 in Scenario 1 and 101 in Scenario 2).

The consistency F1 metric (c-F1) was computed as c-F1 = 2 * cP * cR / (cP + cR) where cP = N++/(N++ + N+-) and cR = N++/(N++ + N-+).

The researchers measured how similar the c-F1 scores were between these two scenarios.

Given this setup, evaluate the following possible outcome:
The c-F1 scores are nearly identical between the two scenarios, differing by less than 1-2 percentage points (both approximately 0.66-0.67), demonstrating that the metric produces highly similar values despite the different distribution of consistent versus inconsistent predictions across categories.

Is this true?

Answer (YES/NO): YES